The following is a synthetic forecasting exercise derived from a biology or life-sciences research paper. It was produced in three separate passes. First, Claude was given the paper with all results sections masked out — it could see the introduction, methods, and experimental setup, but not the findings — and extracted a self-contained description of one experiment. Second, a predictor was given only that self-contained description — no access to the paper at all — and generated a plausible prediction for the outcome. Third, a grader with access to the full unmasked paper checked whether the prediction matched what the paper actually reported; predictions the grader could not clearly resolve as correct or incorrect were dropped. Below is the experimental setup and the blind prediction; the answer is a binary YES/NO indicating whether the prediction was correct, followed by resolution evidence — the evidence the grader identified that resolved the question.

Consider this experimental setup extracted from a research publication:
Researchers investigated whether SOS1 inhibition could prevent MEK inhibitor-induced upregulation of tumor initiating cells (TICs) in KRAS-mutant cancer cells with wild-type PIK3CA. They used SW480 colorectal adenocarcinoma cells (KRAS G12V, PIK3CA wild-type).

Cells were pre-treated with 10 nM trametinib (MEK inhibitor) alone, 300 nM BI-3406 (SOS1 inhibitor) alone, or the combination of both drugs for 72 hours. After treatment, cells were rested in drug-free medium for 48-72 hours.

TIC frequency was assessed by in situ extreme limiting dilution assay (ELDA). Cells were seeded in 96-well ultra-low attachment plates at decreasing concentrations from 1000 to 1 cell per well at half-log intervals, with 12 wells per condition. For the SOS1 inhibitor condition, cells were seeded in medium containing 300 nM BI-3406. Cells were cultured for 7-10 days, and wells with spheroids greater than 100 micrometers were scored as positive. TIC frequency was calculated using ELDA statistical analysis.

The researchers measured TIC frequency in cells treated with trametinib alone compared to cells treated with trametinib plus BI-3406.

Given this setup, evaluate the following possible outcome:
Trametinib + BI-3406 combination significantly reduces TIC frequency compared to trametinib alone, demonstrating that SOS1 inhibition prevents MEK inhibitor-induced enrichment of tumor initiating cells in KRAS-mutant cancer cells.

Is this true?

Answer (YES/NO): YES